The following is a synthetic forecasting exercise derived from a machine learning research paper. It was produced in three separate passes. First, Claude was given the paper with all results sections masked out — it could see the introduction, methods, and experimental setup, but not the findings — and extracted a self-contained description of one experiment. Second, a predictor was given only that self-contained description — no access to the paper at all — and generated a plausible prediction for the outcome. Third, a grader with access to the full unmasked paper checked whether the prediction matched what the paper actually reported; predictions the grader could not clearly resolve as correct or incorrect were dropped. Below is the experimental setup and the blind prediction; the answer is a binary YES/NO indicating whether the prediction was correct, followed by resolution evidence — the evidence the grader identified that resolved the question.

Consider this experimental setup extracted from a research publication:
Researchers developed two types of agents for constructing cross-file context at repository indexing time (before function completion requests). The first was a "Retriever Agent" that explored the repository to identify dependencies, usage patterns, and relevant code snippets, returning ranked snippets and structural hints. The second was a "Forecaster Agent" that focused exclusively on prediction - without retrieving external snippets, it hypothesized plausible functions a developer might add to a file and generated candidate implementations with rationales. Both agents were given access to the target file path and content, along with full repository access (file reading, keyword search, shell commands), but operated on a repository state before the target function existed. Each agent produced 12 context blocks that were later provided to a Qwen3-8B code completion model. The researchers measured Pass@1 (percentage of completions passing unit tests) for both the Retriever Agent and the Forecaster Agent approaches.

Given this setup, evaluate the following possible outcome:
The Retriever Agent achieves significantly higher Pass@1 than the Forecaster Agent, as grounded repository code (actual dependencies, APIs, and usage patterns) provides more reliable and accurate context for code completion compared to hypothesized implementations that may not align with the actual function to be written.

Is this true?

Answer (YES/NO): NO